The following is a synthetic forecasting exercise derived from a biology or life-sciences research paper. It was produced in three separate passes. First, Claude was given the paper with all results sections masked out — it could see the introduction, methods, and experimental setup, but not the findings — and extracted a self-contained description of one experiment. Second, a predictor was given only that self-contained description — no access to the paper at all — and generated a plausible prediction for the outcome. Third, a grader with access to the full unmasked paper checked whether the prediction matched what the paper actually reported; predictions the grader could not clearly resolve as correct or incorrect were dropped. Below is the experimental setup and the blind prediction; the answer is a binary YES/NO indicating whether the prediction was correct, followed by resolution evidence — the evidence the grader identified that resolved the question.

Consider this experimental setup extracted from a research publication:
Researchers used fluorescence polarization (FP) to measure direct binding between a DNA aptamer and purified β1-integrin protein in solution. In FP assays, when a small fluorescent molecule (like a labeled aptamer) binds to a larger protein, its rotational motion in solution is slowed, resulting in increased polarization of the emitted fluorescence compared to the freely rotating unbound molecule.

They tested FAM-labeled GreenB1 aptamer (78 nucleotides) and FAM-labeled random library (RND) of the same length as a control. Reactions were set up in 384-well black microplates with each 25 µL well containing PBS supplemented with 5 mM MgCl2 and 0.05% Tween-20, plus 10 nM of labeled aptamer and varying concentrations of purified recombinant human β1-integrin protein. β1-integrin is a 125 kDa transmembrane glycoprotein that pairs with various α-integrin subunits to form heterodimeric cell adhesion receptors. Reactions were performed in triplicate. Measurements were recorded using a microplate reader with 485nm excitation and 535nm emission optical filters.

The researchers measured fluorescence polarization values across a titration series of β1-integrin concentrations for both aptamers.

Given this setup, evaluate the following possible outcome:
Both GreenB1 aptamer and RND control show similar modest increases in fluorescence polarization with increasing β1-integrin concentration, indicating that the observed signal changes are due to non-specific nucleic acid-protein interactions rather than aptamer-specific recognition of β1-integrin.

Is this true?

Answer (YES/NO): NO